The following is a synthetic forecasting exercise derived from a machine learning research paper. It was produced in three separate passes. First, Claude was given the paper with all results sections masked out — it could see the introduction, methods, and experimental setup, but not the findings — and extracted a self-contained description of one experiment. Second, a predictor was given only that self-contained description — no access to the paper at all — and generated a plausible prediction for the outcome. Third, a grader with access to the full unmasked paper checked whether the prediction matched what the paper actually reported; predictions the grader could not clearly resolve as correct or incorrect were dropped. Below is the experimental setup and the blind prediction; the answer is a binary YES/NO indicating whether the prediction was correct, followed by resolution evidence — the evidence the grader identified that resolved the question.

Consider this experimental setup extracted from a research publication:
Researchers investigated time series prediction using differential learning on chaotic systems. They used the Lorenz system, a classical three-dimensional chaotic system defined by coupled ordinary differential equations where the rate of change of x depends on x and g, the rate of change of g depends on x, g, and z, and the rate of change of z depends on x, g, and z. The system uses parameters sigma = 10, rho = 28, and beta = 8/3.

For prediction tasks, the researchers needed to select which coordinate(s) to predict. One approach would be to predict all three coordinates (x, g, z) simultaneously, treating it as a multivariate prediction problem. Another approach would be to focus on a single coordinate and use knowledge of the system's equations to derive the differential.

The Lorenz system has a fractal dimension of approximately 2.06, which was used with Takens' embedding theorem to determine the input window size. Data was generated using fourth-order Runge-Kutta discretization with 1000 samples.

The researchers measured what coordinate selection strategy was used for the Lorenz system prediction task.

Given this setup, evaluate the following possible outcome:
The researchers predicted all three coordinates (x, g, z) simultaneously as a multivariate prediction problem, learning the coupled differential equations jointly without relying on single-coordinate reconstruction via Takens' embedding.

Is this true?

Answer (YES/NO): NO